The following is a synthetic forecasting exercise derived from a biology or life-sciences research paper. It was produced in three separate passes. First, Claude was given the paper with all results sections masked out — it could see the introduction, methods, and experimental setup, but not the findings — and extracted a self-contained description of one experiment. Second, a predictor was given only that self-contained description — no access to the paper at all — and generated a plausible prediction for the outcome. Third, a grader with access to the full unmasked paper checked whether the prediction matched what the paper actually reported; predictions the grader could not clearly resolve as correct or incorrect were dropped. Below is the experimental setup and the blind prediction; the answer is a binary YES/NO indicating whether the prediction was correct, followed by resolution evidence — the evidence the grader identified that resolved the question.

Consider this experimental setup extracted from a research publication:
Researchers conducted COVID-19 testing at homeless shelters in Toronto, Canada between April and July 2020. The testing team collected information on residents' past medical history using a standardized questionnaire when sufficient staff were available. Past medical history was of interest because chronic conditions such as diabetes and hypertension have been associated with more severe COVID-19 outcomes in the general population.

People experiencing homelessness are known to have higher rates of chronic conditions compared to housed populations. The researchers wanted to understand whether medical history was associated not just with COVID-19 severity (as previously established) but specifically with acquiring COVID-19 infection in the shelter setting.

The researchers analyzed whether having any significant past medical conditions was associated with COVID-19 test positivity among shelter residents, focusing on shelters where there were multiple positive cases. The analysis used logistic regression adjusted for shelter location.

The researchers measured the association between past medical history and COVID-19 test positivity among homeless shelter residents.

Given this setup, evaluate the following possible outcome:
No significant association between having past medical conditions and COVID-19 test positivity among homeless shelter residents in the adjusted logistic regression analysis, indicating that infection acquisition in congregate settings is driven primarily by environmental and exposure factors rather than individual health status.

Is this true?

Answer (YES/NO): YES